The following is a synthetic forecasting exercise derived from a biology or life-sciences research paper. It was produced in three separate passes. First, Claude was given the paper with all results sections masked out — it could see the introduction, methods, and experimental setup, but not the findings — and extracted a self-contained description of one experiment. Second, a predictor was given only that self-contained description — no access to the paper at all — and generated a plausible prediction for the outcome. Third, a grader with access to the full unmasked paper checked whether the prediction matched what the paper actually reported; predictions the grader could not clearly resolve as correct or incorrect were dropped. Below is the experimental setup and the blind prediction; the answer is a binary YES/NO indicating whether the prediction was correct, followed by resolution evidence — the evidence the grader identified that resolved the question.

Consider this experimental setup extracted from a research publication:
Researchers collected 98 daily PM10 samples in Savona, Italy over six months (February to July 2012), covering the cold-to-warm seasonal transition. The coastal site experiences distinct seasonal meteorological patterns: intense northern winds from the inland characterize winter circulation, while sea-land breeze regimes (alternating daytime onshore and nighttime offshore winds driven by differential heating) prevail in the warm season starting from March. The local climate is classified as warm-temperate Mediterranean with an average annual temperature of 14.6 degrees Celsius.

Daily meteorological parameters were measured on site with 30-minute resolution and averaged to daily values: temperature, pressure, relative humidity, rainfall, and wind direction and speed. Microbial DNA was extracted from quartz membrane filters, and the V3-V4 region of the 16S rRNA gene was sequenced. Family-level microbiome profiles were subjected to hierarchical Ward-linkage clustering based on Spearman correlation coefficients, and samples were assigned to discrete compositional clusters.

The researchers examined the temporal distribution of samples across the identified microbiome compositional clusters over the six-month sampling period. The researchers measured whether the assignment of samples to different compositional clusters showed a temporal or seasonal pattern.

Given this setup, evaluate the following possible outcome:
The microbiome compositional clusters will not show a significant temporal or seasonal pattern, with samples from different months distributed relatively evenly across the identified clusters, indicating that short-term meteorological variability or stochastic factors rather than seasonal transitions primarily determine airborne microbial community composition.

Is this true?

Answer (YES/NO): NO